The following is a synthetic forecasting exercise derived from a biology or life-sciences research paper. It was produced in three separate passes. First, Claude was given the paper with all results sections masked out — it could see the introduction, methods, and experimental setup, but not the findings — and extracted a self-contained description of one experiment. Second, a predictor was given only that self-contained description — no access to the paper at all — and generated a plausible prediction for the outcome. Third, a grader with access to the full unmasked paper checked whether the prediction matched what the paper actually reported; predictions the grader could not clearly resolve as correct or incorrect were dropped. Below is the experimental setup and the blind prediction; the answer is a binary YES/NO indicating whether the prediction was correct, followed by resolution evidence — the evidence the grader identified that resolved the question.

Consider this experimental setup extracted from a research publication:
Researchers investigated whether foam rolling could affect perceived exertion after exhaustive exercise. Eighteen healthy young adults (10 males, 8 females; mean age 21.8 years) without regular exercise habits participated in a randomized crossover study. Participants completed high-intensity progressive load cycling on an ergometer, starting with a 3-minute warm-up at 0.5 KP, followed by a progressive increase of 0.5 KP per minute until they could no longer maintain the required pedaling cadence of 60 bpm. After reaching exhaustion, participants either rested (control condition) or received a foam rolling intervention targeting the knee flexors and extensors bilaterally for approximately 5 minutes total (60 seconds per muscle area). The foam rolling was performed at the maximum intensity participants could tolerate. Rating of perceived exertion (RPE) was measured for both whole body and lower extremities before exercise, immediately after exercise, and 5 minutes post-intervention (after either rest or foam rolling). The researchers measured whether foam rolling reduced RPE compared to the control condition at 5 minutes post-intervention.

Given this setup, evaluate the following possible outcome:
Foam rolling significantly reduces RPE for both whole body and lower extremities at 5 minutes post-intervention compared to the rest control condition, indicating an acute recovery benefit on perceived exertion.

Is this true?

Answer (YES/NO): NO